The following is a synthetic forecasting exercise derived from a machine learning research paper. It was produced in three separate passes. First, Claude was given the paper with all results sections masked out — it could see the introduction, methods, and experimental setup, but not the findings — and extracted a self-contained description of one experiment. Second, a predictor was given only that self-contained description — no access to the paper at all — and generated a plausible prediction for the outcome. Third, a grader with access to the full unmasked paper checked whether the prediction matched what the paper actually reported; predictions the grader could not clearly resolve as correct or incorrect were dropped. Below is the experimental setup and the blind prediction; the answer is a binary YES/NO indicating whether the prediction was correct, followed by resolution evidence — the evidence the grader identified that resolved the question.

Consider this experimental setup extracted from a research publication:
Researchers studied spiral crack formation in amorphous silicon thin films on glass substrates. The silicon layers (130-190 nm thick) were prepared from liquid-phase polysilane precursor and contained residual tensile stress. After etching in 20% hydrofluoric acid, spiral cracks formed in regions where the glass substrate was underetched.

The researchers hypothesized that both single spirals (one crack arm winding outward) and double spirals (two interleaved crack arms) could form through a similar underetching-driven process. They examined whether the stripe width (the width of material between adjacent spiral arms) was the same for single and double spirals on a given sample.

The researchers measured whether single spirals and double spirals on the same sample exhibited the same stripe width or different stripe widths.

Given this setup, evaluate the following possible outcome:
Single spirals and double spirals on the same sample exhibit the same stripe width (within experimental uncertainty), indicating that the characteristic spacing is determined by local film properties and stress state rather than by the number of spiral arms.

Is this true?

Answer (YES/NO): YES